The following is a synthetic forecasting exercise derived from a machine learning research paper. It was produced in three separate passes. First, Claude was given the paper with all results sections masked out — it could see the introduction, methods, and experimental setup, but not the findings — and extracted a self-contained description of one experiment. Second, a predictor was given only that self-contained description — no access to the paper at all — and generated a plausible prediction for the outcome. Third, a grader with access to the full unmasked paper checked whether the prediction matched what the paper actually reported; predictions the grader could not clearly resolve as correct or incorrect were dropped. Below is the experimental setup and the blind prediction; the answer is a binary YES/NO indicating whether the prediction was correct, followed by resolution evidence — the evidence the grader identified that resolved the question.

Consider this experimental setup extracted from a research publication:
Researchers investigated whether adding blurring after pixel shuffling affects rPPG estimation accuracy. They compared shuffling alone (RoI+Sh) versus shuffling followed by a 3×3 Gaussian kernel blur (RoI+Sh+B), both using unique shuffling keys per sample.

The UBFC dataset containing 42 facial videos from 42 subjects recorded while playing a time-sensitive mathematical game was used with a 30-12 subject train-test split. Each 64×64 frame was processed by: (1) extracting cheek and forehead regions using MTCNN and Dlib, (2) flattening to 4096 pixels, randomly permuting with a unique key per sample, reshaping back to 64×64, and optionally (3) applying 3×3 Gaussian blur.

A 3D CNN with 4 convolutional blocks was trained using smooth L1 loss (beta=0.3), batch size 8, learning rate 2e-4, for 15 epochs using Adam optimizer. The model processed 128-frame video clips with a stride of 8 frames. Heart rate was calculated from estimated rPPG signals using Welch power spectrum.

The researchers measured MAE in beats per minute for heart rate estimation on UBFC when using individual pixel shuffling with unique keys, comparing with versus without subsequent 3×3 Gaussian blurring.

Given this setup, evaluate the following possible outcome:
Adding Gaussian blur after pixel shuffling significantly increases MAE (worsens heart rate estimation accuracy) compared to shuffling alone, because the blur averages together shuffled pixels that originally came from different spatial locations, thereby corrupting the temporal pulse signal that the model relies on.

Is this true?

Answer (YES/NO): NO